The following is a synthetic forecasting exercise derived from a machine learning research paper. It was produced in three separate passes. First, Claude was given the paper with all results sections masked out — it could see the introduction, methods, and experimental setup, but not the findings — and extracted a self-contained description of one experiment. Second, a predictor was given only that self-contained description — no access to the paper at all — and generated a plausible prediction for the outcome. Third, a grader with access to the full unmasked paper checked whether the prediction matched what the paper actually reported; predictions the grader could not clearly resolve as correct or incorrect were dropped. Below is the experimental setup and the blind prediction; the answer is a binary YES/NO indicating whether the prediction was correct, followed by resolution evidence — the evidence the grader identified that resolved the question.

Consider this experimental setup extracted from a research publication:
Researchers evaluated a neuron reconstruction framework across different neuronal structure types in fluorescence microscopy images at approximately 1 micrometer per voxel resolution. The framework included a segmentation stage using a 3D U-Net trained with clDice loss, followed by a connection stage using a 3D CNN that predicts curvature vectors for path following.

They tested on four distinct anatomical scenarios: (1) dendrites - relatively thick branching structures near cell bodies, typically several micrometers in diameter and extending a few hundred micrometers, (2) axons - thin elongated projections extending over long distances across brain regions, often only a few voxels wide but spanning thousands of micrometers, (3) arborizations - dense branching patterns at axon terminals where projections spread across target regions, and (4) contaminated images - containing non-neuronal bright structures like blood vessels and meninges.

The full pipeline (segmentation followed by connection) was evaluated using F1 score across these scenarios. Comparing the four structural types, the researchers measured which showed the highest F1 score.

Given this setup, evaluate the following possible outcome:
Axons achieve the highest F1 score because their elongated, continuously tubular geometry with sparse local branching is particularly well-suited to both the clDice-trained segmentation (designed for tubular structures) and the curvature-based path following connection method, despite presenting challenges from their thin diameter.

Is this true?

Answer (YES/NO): YES